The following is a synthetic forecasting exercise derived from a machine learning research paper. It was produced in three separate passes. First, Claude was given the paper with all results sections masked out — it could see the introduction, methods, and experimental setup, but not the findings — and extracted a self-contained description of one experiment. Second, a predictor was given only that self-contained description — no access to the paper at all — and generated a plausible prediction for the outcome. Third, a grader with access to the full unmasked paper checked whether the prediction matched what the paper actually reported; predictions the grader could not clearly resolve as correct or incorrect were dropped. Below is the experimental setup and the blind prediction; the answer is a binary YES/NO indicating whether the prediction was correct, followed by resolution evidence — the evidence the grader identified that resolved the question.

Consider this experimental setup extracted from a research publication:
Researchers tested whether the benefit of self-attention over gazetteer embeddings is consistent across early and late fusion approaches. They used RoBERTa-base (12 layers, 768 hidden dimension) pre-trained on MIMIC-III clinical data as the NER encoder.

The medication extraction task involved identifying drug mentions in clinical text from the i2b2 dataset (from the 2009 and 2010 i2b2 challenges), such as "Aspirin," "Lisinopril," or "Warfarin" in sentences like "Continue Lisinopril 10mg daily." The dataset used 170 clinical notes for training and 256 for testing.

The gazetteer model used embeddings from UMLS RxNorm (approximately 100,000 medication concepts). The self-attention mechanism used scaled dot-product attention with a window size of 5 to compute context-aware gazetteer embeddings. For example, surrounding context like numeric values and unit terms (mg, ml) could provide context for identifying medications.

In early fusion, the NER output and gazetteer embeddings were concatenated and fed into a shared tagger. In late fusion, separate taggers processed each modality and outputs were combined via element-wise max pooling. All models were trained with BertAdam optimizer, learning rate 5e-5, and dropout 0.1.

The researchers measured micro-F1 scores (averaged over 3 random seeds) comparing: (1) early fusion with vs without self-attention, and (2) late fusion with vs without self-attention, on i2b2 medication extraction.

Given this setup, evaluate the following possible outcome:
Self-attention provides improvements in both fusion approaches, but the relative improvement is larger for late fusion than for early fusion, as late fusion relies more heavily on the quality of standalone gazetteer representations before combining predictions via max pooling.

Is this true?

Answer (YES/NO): NO